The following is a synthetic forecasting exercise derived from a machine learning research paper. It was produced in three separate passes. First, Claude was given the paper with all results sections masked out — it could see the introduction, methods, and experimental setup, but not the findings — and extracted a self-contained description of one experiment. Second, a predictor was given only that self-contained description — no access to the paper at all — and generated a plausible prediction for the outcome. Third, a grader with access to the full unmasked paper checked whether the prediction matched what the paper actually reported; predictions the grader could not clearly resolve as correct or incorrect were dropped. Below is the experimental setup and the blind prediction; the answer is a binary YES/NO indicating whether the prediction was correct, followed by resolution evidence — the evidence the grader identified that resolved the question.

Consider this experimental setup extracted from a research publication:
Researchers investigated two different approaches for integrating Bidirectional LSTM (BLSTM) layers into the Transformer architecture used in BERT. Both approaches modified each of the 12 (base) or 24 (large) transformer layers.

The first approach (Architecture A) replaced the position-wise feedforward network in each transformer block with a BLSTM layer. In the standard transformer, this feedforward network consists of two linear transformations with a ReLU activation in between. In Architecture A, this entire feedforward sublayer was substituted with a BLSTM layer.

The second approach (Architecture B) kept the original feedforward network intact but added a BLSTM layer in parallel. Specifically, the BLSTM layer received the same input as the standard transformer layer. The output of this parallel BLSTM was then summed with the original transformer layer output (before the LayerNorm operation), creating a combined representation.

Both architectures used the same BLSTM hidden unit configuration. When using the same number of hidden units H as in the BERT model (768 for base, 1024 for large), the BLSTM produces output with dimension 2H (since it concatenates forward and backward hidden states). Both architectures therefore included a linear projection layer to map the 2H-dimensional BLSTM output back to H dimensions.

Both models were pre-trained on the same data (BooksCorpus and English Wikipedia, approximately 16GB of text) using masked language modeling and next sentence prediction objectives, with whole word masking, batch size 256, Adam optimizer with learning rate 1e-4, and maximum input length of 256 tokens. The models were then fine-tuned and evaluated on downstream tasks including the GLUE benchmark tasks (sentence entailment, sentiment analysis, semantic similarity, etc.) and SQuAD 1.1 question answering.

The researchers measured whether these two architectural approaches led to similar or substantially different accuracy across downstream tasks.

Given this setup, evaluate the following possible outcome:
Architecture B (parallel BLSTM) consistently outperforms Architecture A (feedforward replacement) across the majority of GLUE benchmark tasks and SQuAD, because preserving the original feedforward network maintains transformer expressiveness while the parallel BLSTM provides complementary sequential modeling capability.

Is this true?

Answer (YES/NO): NO